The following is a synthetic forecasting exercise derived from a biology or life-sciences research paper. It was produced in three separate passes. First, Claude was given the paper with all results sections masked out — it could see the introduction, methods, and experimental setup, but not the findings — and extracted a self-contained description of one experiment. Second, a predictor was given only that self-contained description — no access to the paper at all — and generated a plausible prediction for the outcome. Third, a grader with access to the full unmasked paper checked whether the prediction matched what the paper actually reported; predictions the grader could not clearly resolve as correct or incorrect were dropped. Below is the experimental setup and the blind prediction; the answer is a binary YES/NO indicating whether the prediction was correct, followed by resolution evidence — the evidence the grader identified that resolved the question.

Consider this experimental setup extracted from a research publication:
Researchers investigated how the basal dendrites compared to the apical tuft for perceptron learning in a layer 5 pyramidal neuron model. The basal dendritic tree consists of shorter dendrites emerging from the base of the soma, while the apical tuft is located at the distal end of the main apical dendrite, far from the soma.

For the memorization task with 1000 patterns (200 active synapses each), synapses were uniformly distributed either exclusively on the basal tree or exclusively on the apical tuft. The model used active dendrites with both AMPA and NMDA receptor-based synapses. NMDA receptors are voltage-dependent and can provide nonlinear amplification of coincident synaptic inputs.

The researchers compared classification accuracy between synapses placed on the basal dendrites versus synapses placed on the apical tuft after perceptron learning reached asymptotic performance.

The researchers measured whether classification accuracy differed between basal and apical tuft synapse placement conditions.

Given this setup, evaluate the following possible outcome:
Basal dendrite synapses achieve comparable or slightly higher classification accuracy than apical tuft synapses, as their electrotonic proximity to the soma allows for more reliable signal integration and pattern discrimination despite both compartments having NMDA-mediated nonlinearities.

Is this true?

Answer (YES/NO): NO